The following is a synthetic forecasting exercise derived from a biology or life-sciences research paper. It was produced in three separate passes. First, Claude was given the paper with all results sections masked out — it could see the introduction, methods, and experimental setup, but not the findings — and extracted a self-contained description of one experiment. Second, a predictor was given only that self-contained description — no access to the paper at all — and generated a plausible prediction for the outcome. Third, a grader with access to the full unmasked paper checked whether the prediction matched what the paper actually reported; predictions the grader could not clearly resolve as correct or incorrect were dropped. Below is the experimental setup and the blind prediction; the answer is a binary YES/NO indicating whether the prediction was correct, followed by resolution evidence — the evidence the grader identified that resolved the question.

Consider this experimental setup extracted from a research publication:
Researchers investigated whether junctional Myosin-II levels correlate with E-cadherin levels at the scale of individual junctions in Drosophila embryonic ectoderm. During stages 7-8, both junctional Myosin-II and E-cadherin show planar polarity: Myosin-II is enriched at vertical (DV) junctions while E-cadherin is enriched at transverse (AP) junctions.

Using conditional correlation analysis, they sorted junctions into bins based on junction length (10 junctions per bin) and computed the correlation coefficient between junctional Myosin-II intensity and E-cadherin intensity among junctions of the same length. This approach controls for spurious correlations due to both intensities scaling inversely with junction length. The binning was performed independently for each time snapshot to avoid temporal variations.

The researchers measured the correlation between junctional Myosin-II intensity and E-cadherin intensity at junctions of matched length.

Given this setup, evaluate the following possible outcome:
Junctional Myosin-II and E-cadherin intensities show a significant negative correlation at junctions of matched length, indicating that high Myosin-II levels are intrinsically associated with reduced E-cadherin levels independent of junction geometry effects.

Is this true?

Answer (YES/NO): NO